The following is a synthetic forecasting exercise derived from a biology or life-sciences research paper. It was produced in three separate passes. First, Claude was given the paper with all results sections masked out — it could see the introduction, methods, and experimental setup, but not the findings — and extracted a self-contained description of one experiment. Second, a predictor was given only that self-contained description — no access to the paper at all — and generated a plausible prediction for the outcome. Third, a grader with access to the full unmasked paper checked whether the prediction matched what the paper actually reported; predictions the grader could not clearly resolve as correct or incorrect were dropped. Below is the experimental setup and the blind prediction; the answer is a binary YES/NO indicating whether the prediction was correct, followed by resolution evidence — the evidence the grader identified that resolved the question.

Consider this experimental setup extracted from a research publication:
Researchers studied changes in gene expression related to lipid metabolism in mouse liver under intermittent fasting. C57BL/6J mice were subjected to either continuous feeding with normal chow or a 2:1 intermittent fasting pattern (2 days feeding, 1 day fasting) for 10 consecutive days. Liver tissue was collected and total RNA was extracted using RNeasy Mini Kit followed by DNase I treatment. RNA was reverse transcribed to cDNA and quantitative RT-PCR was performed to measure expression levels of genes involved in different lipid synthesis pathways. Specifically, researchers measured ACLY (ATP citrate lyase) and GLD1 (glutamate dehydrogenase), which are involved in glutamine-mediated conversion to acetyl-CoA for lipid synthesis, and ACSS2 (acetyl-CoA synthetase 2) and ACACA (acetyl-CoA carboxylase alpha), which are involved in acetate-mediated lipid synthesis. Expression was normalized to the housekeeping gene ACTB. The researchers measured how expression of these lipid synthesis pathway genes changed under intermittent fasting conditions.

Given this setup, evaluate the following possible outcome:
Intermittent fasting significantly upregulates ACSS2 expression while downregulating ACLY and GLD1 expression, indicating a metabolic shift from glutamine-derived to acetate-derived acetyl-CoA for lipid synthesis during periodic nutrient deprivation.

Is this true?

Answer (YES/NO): NO